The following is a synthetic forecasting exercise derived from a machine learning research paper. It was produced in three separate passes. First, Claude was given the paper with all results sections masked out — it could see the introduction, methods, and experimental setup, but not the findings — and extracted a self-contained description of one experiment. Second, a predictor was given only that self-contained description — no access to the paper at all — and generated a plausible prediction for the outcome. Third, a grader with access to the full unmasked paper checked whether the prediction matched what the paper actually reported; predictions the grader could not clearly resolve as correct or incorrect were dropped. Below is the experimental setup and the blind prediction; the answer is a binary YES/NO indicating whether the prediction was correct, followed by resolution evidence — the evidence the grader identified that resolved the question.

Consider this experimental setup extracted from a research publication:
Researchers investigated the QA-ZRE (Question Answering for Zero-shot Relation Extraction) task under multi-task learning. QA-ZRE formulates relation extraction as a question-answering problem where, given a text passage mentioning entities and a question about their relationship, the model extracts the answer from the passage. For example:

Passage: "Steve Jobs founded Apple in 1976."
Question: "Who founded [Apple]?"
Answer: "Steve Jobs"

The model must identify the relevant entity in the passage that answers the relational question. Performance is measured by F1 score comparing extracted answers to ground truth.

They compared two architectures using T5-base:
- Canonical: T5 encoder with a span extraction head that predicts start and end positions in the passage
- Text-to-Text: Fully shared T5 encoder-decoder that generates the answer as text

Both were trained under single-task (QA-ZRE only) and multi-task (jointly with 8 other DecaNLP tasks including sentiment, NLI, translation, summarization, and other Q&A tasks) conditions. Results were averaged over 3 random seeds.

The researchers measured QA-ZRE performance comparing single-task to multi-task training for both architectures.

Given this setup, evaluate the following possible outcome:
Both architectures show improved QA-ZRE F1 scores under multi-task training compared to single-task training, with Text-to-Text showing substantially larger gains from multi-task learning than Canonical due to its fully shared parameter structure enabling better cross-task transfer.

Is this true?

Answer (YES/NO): NO